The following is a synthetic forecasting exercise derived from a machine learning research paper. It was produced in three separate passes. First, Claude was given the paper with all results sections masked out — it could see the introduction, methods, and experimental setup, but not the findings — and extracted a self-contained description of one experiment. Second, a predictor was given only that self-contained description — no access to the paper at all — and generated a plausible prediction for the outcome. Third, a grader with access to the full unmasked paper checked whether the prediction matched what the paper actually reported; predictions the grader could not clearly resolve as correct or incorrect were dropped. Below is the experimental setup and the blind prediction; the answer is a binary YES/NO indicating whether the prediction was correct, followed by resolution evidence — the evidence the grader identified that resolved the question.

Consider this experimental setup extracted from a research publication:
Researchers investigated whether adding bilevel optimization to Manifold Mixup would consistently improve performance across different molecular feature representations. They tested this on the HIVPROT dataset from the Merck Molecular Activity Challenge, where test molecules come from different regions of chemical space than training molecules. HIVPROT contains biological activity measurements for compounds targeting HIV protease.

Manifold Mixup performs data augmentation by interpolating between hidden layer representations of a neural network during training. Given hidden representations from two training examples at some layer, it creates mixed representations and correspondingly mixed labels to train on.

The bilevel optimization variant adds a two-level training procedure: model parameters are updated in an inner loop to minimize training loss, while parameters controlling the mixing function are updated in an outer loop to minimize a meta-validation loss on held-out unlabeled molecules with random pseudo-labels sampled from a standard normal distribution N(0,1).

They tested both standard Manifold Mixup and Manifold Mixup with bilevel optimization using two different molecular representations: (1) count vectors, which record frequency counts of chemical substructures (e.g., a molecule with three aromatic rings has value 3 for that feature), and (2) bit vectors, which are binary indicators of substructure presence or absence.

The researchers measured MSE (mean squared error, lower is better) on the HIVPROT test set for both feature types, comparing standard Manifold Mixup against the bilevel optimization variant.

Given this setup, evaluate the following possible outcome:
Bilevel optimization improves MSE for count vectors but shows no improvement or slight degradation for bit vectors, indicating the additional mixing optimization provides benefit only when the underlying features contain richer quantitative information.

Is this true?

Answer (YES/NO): YES